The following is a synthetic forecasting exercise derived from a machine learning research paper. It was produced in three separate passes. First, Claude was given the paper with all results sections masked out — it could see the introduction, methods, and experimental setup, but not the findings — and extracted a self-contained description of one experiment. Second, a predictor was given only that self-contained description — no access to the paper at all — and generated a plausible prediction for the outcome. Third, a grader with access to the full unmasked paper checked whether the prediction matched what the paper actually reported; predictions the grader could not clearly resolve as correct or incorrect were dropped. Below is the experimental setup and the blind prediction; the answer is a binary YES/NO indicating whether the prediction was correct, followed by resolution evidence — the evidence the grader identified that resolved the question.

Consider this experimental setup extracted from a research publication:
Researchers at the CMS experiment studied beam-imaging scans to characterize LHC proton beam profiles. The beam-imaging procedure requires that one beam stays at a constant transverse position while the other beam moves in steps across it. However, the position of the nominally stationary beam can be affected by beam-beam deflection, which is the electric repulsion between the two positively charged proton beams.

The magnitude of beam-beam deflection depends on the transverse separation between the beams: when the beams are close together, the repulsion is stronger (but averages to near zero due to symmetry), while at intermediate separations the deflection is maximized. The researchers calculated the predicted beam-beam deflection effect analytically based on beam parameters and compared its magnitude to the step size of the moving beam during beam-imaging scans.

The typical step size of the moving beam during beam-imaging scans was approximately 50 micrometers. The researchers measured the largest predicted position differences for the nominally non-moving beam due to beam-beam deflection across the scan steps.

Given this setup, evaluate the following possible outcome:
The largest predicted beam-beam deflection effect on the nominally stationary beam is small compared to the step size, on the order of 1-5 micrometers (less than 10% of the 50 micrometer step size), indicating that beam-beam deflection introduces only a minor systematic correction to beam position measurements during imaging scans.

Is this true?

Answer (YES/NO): YES